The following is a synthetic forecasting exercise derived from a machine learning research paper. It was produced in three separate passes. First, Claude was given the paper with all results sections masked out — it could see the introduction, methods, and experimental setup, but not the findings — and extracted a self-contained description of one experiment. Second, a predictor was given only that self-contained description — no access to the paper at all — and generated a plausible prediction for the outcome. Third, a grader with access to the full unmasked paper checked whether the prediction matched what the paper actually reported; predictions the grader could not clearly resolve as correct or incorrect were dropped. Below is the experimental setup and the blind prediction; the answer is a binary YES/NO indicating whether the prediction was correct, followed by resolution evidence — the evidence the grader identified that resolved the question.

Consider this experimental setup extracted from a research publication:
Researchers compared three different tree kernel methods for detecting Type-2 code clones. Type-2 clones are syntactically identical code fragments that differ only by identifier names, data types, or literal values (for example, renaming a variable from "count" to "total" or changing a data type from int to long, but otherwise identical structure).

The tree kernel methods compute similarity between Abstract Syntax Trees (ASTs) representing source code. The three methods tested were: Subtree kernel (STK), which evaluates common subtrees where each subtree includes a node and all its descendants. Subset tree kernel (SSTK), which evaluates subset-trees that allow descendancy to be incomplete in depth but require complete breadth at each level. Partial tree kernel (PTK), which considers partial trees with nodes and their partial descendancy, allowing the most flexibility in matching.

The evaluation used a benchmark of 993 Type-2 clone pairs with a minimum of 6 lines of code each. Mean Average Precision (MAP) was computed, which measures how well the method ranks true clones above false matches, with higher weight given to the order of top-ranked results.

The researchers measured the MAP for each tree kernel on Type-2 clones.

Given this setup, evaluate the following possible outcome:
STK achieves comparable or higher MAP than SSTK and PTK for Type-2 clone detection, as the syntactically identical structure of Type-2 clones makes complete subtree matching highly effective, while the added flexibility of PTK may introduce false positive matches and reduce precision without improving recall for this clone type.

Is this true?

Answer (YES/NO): NO